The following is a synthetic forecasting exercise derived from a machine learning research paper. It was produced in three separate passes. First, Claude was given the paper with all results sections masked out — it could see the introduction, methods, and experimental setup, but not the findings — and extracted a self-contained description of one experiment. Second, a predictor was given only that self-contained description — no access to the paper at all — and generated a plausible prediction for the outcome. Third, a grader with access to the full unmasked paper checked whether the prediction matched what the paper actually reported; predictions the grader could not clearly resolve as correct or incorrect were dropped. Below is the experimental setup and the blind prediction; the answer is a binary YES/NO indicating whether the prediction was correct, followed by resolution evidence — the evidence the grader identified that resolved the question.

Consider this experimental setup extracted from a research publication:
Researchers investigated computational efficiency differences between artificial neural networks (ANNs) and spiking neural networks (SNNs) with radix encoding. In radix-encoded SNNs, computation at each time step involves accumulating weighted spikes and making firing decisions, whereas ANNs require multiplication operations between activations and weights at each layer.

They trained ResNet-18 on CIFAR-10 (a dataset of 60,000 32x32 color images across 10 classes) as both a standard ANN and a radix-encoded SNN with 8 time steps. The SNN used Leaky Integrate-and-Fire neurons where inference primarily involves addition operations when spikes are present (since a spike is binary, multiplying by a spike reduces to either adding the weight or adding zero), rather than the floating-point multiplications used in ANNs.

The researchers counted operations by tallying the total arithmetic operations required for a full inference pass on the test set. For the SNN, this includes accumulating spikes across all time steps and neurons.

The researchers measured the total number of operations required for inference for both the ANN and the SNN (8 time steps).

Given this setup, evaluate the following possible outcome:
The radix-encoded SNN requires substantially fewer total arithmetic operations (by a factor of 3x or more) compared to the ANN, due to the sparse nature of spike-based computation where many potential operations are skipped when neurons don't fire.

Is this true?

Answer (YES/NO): YES